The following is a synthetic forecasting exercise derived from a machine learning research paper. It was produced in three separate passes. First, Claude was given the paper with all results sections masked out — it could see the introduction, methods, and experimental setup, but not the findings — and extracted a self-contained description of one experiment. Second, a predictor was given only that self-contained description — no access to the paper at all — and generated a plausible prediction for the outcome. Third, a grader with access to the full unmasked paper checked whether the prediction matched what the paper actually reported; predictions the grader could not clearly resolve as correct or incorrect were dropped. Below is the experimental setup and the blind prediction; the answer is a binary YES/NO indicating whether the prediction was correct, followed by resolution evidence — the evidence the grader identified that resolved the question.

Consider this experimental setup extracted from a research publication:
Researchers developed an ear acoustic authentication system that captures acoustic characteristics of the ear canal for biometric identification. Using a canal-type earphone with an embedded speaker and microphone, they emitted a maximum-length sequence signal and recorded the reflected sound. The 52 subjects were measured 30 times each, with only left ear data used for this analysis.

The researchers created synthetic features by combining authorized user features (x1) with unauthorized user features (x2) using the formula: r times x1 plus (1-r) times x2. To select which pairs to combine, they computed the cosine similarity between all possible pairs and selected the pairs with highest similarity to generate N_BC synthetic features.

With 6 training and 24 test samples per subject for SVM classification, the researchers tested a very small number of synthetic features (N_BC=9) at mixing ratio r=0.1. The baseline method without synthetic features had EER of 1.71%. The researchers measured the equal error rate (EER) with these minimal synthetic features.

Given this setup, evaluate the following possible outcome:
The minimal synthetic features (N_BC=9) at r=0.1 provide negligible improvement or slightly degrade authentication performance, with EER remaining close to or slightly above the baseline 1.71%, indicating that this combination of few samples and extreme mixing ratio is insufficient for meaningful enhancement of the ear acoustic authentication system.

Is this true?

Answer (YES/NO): YES